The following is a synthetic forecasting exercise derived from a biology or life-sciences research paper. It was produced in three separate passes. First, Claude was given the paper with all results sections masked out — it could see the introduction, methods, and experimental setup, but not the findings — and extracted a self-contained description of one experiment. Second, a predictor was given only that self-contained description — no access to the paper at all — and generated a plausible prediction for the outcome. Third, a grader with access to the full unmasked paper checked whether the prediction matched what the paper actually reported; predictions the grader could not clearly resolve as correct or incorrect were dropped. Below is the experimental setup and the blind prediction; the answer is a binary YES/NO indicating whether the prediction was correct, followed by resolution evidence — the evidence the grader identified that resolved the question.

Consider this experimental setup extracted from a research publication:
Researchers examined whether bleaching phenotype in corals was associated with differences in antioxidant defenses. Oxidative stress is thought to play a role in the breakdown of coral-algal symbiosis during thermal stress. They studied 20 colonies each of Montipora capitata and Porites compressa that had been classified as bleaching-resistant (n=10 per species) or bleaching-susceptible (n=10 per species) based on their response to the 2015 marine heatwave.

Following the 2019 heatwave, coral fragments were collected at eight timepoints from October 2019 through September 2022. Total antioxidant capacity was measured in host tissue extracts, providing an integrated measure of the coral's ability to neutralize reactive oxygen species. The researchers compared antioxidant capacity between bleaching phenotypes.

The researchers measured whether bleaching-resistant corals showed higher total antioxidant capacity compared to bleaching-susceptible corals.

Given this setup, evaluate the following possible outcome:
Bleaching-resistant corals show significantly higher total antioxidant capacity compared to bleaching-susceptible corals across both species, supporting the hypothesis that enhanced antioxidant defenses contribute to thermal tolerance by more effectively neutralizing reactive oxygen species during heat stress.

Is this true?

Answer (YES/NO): NO